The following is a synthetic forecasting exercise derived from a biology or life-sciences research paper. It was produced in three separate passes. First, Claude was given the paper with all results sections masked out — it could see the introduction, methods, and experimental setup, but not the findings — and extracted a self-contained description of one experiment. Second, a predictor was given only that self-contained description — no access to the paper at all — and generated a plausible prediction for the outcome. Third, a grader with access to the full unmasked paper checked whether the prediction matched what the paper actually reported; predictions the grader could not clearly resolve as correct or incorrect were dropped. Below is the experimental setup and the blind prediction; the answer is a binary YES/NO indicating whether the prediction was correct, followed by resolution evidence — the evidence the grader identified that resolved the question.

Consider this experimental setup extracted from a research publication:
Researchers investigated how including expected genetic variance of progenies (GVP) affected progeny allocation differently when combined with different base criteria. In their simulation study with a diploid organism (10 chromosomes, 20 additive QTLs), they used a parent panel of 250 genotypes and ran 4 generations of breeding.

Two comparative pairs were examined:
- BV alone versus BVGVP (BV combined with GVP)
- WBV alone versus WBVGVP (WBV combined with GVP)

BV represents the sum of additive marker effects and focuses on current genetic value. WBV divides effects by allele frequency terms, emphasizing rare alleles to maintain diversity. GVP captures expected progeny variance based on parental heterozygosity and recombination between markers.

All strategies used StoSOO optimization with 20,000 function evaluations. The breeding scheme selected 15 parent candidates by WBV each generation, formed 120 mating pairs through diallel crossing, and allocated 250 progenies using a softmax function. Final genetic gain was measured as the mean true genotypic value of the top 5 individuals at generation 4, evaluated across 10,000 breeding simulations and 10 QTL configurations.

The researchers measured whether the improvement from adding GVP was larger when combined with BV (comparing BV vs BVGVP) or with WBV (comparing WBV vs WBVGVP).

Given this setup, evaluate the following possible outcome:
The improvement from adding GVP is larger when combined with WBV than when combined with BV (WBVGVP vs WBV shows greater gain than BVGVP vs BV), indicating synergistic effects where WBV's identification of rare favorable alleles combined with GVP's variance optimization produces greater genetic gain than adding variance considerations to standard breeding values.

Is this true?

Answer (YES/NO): NO